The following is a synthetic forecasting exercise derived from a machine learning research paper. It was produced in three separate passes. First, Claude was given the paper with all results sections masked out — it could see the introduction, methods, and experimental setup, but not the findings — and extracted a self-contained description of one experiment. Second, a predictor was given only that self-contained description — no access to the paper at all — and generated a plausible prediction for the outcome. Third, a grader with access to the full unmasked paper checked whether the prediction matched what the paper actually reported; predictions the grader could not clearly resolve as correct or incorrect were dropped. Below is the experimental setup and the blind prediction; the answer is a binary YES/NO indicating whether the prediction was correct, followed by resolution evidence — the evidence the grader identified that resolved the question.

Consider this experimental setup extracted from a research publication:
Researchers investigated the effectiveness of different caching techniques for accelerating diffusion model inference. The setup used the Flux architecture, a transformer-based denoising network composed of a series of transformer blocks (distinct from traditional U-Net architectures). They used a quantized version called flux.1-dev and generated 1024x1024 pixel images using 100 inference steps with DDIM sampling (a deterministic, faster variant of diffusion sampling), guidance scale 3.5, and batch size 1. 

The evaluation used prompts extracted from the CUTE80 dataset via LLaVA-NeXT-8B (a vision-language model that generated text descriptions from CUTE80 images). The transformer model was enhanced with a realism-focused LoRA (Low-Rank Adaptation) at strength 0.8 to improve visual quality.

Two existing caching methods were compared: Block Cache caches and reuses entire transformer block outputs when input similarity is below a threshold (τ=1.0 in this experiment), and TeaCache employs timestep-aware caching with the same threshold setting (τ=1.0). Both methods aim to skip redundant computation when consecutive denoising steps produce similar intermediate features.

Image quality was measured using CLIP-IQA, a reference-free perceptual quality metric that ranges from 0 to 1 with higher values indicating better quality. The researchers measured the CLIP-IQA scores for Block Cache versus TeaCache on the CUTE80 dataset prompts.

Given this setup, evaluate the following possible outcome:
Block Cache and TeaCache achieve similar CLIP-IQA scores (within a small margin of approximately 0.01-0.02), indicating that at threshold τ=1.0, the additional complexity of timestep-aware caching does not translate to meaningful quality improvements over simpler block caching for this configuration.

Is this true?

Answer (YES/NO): NO